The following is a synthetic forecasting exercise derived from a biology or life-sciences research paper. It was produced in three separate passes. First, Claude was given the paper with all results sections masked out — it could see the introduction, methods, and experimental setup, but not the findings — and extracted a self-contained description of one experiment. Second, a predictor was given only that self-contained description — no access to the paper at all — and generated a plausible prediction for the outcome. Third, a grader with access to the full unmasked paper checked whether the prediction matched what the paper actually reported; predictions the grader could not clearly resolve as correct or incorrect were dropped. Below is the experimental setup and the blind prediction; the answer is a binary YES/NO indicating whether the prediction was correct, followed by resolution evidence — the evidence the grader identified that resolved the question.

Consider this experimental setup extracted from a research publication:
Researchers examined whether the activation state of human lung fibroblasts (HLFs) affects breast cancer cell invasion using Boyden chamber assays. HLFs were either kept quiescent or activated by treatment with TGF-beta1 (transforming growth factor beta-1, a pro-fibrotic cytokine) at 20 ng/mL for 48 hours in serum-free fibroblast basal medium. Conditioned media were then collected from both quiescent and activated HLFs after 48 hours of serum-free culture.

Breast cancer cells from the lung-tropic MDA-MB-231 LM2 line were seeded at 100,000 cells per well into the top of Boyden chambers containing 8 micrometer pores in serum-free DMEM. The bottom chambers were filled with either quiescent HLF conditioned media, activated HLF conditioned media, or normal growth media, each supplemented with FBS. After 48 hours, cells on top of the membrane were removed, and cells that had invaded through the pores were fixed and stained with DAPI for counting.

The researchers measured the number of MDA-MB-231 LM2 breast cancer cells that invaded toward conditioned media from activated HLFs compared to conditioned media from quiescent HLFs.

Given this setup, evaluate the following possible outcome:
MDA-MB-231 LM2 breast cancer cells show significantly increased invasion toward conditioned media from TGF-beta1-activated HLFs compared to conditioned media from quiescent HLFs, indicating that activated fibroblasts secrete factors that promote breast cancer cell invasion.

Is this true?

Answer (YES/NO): YES